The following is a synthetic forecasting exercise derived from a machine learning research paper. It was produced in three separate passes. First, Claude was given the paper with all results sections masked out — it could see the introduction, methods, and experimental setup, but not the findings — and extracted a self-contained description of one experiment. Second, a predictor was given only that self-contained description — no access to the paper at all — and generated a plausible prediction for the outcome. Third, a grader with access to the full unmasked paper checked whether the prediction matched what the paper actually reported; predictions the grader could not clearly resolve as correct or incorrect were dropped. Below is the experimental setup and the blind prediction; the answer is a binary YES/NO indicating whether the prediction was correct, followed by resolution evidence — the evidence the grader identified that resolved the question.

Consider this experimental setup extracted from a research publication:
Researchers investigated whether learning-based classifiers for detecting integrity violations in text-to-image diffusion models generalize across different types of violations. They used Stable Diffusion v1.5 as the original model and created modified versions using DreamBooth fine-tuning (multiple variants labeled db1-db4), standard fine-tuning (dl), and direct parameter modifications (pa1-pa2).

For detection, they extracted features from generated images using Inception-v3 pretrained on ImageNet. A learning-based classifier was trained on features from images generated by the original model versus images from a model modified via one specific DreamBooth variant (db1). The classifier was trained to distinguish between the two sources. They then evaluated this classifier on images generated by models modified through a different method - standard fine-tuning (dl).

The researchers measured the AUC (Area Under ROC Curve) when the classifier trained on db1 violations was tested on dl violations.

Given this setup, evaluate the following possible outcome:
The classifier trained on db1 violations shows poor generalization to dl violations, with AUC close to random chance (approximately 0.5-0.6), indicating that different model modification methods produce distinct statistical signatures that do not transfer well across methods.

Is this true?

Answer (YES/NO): NO